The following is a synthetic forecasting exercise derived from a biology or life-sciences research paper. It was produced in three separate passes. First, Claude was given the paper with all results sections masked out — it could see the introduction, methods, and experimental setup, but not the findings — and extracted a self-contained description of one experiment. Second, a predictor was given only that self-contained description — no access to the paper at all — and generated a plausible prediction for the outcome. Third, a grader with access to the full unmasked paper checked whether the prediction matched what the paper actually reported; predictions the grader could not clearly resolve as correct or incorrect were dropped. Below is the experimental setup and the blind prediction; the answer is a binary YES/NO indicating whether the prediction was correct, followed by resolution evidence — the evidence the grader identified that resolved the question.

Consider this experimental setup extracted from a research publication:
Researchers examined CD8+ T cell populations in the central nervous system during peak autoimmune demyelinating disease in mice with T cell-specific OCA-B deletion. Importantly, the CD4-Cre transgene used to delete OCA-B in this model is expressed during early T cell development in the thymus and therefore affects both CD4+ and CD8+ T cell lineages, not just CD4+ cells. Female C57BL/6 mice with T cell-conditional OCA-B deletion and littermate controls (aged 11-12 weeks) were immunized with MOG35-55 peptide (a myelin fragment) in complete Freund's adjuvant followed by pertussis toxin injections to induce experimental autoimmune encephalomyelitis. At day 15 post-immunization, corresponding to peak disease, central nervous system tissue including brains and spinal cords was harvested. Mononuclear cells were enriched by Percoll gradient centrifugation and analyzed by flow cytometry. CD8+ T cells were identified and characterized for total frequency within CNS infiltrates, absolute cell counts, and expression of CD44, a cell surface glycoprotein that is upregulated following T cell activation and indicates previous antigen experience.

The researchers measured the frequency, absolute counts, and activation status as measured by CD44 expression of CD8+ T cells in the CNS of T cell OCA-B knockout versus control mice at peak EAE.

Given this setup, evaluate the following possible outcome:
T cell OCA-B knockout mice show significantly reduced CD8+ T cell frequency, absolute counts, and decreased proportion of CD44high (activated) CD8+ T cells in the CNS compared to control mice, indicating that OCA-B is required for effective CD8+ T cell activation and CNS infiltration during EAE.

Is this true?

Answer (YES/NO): NO